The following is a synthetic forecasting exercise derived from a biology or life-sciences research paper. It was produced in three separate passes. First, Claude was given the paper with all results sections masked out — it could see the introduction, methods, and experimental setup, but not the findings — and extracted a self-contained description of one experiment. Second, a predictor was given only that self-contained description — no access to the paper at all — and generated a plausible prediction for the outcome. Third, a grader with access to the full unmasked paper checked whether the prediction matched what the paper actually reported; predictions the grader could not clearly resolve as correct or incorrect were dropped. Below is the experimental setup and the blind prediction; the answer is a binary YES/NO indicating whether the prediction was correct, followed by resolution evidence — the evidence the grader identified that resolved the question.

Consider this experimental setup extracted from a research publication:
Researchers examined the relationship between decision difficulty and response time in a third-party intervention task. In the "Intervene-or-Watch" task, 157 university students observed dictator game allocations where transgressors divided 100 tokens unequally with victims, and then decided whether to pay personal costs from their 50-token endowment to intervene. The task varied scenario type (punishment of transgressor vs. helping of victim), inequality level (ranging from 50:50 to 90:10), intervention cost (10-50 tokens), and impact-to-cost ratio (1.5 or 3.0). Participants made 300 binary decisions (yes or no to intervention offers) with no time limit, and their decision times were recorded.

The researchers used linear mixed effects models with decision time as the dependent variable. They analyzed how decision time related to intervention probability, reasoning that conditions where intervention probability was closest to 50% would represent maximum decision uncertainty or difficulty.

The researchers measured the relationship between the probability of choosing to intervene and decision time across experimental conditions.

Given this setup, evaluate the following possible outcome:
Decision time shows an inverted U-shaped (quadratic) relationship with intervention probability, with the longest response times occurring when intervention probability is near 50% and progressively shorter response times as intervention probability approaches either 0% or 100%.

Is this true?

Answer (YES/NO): YES